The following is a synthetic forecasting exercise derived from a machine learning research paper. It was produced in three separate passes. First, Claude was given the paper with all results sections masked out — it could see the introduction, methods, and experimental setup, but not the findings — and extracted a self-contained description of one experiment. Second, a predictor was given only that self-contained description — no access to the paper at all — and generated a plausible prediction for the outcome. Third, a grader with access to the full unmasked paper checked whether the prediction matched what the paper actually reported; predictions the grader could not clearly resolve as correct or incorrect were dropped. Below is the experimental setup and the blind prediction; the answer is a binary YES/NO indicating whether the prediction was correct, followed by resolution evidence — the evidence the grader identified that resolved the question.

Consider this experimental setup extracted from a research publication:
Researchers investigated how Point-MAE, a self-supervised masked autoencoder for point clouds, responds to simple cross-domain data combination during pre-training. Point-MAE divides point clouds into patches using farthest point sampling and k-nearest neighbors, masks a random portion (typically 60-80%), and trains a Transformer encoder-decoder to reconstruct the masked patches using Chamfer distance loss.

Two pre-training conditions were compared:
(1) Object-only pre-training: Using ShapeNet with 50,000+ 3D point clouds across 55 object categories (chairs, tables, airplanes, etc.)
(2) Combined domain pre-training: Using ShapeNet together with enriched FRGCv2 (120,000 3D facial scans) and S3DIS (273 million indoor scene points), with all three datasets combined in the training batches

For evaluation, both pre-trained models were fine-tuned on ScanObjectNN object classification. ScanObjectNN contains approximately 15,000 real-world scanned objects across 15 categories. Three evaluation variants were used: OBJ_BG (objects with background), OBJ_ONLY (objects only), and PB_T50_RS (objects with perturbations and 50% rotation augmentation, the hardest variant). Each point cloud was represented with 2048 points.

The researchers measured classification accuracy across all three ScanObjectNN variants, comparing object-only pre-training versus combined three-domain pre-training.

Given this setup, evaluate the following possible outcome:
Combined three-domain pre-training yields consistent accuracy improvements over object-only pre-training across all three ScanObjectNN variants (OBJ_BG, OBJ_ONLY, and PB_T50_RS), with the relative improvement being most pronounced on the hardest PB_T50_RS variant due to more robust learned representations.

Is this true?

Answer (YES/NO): YES